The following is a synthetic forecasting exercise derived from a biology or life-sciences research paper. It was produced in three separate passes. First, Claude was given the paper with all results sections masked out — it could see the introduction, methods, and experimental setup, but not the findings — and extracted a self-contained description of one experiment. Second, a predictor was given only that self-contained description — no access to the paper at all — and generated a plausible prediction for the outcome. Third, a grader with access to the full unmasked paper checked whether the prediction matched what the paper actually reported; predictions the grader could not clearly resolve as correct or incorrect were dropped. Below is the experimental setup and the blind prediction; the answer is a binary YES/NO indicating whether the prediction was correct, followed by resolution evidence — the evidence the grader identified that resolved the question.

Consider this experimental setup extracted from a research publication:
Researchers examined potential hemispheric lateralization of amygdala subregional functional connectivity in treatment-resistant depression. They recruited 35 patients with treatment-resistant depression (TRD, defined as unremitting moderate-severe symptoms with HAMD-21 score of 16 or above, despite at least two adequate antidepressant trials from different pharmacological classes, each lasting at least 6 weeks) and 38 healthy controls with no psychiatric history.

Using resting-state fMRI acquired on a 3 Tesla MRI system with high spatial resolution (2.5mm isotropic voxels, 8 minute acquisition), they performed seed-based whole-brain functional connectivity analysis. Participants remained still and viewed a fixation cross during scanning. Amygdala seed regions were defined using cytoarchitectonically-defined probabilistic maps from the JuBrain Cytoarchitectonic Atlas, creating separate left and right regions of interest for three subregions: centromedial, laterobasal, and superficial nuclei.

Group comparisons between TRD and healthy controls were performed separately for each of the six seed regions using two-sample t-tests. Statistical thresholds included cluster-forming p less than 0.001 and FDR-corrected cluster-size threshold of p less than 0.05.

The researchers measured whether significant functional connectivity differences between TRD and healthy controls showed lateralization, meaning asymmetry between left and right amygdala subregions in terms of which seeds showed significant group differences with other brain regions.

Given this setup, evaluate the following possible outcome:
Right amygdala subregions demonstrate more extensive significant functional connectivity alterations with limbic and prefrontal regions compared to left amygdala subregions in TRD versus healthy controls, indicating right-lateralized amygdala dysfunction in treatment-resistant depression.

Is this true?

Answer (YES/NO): NO